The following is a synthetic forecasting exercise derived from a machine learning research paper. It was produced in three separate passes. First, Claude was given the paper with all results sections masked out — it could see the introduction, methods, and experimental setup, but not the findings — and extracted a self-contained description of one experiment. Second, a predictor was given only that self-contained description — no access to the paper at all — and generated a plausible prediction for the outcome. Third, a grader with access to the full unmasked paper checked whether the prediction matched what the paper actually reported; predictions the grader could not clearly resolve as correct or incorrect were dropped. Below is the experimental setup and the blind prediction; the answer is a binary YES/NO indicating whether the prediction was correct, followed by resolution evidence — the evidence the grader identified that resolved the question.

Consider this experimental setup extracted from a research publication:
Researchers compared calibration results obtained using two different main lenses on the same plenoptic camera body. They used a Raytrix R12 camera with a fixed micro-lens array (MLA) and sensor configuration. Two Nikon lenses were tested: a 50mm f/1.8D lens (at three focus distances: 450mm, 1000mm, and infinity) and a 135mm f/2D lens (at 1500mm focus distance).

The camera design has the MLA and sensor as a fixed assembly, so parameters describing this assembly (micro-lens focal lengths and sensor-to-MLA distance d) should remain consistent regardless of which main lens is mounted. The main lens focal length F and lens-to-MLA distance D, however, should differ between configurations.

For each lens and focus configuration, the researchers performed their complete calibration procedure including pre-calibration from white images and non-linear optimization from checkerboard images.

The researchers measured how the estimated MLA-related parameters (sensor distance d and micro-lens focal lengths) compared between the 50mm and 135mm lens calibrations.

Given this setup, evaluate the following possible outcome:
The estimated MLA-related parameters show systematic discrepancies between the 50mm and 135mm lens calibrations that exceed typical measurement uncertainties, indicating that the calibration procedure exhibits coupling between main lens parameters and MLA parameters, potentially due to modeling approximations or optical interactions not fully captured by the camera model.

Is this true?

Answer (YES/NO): NO